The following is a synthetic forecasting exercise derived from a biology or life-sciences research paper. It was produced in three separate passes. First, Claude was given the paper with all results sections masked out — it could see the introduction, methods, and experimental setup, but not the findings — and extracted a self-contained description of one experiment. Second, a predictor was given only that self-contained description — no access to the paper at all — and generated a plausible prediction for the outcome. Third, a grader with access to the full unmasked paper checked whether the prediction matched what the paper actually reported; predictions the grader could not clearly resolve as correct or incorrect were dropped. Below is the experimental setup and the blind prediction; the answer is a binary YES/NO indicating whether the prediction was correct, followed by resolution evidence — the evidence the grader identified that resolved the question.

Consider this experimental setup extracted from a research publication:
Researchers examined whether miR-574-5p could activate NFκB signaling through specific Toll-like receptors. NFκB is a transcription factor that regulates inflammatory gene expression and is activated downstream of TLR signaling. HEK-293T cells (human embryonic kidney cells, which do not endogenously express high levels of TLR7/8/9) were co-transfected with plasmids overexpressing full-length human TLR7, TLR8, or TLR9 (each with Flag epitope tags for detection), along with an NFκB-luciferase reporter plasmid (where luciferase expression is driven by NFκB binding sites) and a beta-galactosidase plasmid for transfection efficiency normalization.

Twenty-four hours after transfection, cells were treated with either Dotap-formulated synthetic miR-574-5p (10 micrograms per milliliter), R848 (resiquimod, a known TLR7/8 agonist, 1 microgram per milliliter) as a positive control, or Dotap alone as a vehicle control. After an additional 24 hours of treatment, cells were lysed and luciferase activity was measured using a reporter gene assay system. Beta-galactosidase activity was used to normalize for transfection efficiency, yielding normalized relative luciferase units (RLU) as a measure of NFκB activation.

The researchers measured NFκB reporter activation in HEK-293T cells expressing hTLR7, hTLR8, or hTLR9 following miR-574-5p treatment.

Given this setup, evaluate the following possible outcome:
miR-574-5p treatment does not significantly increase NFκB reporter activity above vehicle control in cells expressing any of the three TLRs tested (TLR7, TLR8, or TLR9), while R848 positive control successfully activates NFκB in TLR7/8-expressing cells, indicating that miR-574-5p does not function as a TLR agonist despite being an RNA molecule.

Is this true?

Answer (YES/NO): NO